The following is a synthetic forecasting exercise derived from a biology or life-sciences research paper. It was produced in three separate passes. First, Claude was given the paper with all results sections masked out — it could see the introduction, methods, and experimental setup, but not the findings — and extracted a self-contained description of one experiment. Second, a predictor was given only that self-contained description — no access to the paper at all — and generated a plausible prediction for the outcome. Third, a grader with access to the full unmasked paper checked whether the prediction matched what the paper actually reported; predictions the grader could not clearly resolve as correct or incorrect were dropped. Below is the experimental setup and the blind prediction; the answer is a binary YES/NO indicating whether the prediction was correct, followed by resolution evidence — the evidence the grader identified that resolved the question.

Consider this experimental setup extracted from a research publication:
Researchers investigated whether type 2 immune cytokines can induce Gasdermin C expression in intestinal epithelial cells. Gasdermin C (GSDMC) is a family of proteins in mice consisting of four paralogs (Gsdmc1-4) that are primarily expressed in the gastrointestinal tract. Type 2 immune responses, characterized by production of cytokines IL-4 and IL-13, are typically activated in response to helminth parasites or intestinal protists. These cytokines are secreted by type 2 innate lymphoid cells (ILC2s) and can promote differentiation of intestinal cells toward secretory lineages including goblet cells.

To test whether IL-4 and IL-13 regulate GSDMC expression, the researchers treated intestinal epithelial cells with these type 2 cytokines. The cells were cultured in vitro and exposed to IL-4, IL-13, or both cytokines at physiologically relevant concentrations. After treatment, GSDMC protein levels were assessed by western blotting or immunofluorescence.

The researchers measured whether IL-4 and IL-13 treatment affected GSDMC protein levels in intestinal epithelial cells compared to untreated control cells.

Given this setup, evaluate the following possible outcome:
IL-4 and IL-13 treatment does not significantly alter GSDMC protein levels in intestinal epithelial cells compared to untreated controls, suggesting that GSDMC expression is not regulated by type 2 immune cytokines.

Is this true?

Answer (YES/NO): NO